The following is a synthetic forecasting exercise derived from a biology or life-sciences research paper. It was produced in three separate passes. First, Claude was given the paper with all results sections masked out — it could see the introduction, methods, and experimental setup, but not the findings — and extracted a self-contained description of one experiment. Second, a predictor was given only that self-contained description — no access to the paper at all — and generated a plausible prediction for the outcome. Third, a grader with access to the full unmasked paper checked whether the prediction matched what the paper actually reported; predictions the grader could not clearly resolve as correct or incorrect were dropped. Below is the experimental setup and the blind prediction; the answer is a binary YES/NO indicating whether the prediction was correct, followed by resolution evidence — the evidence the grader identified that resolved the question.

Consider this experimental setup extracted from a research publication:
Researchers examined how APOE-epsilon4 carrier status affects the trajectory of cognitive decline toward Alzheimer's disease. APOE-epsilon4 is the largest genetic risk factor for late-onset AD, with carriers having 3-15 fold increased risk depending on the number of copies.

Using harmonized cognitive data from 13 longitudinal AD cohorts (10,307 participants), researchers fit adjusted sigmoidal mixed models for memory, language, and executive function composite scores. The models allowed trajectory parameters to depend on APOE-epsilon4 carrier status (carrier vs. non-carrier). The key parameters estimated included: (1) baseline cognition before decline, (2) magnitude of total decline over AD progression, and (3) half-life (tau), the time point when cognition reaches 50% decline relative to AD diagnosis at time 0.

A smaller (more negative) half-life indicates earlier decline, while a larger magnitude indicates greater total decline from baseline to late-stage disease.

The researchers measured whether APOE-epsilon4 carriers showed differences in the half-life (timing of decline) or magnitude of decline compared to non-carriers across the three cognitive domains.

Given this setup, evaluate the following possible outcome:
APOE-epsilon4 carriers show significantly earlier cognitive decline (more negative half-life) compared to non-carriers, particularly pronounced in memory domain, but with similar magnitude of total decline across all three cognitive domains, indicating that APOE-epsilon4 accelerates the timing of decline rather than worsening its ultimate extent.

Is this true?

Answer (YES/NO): NO